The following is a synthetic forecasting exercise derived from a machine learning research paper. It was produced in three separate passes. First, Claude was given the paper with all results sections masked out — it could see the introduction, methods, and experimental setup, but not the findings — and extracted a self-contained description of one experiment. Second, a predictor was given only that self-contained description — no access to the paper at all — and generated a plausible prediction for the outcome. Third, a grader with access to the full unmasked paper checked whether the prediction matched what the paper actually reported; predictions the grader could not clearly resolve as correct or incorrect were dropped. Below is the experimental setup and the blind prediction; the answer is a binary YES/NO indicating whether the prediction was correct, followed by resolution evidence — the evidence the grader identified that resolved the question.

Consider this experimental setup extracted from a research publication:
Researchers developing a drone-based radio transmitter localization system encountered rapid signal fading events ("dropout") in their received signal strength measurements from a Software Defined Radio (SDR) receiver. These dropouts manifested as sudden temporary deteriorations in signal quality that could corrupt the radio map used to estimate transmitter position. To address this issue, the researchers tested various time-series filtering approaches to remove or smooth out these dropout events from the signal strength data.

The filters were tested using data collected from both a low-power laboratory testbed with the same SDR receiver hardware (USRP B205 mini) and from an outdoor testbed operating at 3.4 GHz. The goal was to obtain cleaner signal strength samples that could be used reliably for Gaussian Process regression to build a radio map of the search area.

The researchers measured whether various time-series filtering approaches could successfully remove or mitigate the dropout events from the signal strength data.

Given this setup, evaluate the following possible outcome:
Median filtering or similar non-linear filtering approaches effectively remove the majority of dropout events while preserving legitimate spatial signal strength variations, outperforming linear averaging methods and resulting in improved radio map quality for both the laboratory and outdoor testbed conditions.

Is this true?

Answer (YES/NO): NO